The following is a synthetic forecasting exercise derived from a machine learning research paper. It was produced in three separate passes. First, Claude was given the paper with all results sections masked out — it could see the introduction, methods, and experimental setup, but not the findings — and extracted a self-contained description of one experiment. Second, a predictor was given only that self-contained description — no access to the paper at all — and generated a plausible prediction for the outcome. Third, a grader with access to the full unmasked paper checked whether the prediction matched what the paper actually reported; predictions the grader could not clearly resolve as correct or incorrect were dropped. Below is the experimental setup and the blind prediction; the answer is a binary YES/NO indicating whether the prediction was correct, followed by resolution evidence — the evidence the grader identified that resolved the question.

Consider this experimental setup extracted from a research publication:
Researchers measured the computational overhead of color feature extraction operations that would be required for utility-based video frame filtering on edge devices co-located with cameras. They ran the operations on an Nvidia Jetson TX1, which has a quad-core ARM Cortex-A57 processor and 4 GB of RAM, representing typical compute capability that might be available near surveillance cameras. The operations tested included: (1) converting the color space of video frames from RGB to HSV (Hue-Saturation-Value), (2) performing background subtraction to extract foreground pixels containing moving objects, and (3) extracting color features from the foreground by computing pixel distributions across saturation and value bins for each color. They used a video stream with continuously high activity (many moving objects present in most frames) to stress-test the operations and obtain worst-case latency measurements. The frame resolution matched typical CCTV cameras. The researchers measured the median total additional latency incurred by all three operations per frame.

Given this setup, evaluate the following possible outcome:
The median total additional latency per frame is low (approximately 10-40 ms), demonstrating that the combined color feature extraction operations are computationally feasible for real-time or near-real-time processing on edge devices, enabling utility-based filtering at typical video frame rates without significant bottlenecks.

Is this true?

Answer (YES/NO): YES